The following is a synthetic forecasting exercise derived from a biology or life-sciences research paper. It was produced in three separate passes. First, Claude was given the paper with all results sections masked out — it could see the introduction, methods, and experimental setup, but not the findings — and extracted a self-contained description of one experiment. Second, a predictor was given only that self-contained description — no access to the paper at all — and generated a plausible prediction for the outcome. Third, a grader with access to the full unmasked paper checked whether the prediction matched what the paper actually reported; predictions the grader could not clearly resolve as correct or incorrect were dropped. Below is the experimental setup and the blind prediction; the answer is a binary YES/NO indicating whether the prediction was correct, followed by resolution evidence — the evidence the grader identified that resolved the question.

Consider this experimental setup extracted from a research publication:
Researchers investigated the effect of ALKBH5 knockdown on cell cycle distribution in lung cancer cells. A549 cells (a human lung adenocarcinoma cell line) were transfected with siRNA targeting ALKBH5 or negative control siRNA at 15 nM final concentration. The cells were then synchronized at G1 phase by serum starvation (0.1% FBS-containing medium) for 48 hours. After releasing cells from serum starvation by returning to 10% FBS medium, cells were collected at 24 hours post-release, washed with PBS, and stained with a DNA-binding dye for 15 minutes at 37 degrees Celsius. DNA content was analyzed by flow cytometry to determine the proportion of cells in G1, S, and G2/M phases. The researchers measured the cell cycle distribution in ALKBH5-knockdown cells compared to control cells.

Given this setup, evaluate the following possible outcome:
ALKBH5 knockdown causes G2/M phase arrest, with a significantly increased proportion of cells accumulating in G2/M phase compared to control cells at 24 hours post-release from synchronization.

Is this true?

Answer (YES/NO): NO